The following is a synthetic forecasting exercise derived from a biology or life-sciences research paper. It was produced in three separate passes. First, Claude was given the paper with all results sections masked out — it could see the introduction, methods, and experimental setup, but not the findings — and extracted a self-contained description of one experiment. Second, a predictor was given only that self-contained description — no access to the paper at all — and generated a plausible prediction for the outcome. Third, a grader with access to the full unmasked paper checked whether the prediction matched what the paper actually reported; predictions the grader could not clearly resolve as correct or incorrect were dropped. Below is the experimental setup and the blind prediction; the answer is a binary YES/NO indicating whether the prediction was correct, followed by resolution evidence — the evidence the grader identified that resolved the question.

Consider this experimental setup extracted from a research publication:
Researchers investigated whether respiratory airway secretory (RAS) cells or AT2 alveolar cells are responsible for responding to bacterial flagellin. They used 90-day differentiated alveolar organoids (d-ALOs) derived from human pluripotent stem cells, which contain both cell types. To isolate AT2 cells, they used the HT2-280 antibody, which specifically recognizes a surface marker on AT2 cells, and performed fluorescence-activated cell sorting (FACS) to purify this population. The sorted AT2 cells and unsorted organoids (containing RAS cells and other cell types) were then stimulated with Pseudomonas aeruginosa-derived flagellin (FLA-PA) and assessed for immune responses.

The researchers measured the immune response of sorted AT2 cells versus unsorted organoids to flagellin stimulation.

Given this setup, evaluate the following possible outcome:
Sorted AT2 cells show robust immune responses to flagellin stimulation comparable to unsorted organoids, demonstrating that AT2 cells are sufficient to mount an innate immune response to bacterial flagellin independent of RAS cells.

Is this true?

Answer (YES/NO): NO